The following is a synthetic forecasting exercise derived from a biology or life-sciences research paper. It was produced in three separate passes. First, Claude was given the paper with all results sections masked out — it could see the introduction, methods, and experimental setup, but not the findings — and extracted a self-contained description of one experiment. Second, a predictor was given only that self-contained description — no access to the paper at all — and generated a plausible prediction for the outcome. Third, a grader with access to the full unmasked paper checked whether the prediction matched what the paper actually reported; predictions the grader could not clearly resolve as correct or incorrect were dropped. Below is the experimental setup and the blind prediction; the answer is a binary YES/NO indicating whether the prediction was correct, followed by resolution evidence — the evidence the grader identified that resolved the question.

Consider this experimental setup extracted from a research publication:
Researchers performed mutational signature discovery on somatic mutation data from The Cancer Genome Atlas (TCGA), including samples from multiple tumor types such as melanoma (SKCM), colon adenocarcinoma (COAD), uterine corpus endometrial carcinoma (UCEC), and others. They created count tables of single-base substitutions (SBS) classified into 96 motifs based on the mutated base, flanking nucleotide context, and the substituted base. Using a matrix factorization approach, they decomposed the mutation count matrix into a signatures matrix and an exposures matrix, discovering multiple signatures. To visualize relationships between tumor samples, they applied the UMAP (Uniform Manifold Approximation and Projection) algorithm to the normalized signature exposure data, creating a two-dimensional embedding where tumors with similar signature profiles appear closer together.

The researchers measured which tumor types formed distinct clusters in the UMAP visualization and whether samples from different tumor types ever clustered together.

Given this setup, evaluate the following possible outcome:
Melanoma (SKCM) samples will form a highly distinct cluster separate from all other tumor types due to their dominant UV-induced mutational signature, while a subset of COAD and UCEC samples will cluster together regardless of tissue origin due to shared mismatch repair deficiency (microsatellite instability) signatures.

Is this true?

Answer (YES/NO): NO